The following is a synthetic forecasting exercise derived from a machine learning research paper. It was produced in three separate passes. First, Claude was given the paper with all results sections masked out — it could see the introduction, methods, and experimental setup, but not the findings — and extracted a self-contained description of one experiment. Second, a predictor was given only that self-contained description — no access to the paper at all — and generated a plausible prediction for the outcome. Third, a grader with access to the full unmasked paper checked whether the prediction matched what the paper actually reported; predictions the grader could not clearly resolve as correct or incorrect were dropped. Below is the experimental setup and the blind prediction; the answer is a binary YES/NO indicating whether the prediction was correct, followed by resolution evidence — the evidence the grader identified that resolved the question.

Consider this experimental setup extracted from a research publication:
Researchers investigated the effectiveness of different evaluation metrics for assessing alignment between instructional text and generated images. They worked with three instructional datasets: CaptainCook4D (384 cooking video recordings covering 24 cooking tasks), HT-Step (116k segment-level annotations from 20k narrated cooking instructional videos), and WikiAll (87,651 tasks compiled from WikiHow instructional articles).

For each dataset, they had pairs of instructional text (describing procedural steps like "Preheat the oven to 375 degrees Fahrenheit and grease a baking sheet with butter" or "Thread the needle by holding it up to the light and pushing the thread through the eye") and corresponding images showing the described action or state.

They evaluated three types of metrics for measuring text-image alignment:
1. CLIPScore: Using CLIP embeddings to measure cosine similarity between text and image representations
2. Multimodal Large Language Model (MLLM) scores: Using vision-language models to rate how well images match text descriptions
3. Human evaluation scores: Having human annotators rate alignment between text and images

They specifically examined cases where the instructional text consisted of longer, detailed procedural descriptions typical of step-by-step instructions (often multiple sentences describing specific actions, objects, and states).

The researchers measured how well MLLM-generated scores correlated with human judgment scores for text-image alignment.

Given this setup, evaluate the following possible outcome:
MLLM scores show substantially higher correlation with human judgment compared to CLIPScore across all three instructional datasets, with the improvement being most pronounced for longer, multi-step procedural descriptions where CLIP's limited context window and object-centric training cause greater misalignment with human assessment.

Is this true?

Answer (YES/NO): NO